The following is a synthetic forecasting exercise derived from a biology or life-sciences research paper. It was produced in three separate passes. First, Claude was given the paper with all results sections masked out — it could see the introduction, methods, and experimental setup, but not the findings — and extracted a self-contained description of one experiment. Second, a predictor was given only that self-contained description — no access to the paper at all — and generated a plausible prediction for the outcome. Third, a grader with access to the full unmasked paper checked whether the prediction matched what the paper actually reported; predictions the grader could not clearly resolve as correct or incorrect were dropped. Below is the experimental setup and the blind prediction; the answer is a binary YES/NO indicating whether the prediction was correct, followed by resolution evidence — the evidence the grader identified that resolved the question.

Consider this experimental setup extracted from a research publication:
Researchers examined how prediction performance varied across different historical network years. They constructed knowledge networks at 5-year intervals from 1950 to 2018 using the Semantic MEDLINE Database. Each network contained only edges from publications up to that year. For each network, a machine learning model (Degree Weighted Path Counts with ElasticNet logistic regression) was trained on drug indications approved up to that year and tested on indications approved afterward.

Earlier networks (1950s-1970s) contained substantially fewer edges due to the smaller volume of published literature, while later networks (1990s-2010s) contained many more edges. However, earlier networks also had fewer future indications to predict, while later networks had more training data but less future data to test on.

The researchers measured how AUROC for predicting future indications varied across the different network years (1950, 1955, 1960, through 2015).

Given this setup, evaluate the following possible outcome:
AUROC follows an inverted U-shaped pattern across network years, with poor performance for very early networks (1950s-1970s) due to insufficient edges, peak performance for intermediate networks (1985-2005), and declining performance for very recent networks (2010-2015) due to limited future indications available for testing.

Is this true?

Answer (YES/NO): NO